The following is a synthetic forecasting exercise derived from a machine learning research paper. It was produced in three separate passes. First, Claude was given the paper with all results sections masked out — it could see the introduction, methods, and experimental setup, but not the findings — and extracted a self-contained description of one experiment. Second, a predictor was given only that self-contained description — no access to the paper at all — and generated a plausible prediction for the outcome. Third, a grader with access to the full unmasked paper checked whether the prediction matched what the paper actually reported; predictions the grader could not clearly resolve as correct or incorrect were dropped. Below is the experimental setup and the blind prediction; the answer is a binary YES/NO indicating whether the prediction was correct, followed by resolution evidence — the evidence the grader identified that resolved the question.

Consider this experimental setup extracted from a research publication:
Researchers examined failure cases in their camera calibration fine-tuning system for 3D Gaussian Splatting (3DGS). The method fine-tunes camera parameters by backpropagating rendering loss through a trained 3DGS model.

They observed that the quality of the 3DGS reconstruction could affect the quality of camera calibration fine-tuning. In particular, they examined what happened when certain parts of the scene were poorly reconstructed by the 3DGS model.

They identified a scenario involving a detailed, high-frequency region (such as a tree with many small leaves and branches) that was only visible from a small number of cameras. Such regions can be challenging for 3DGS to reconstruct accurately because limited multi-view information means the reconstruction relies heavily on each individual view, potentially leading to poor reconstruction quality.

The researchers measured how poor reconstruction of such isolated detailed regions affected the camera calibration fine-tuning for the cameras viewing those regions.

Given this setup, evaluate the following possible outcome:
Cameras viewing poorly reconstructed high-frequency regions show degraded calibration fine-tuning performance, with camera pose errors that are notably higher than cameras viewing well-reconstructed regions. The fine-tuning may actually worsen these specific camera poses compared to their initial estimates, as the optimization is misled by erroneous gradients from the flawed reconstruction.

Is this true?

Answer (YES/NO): YES